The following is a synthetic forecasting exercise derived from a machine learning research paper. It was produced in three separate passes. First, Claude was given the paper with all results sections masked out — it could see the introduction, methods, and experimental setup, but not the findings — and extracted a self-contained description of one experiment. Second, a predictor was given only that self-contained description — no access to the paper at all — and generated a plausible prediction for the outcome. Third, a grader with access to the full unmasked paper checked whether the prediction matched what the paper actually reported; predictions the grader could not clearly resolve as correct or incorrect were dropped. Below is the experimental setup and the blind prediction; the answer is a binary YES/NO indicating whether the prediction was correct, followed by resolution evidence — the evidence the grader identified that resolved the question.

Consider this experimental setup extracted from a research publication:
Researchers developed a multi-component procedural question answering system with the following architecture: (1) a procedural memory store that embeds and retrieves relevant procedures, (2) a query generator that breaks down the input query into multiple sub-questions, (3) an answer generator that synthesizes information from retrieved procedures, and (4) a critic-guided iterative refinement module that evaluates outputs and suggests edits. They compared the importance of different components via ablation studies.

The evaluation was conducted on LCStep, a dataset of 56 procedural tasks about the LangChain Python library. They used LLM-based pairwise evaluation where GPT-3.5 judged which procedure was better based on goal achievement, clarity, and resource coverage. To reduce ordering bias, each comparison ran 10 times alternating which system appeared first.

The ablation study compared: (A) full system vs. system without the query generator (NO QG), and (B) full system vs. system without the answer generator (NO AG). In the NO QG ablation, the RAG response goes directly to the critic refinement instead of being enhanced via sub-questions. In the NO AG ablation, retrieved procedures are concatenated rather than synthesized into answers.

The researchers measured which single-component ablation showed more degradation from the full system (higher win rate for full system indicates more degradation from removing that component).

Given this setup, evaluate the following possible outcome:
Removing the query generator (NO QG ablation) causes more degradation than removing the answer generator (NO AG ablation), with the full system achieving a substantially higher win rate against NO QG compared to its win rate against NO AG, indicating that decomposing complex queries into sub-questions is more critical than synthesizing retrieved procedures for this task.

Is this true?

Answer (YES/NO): YES